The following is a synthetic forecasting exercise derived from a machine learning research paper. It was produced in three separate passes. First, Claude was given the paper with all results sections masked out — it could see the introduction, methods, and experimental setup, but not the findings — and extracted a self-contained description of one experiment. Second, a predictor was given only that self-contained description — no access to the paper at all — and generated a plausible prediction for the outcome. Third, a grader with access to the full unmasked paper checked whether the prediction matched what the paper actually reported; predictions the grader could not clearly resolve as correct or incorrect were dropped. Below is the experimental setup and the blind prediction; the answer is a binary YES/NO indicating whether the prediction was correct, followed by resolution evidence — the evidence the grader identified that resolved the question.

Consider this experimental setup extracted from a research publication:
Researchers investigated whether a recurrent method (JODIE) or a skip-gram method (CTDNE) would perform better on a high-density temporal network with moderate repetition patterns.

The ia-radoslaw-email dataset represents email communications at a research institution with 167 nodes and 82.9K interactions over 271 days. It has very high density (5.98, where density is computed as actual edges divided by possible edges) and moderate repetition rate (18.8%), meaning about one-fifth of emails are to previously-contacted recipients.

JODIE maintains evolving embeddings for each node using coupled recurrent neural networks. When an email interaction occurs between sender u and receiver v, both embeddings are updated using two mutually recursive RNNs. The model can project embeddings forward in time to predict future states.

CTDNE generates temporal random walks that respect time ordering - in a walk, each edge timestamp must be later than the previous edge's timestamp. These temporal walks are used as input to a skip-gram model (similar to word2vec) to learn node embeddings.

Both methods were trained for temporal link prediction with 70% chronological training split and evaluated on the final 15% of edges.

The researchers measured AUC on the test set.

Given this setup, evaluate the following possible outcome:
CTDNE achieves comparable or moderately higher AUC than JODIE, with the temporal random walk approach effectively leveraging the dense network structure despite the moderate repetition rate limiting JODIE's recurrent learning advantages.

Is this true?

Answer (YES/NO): YES